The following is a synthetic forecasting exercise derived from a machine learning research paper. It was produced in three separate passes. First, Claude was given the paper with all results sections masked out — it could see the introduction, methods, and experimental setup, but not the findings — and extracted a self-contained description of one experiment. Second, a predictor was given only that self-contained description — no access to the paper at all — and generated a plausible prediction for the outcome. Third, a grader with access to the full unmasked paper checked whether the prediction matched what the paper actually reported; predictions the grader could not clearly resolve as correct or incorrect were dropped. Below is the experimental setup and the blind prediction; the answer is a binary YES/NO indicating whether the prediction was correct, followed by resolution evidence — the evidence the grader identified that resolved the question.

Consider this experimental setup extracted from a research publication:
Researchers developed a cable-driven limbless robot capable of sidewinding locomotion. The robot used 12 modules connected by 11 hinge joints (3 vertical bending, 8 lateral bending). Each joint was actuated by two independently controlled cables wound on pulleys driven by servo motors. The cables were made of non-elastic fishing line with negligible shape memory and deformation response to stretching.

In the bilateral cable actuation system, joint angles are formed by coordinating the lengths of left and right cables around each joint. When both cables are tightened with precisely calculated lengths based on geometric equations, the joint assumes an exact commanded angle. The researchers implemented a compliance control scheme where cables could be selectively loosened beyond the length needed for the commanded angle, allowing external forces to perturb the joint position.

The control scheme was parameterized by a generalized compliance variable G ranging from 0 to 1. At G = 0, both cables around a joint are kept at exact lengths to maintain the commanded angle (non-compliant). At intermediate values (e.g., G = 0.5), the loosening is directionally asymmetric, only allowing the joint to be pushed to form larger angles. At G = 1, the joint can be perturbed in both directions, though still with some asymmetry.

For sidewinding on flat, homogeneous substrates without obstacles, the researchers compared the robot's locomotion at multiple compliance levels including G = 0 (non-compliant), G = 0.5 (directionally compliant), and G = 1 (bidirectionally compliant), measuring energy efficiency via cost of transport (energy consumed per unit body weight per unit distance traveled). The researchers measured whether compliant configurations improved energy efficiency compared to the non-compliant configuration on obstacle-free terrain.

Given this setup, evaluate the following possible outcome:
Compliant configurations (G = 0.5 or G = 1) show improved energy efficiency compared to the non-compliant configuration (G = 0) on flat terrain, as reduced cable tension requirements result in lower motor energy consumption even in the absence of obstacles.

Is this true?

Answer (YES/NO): YES